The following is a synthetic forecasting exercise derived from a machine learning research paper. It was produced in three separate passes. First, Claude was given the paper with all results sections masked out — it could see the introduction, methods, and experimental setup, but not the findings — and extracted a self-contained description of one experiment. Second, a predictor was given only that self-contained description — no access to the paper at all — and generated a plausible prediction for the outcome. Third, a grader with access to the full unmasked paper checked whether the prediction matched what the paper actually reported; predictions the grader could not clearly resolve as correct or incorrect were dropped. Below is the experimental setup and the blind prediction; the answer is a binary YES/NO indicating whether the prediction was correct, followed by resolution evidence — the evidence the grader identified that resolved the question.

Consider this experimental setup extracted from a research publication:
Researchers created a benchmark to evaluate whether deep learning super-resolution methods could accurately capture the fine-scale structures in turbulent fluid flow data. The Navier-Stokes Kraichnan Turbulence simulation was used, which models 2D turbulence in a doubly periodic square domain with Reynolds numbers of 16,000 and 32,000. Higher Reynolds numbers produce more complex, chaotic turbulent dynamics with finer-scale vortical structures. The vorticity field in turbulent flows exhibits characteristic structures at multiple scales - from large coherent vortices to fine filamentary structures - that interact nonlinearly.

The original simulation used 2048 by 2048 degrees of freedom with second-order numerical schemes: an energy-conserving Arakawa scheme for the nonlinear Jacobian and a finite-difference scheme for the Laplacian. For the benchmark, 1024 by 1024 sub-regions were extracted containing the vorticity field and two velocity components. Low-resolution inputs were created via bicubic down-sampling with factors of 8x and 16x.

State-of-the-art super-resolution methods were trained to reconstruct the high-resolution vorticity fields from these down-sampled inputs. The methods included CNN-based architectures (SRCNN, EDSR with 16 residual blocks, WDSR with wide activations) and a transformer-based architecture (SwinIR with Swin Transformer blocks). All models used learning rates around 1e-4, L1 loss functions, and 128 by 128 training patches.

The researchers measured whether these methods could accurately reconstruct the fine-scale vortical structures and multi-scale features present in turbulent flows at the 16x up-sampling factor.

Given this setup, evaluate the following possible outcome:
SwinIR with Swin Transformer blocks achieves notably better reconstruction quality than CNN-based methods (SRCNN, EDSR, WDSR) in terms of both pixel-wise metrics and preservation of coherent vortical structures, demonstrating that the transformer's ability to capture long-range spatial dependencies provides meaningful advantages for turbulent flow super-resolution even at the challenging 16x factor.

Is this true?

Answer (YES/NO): NO